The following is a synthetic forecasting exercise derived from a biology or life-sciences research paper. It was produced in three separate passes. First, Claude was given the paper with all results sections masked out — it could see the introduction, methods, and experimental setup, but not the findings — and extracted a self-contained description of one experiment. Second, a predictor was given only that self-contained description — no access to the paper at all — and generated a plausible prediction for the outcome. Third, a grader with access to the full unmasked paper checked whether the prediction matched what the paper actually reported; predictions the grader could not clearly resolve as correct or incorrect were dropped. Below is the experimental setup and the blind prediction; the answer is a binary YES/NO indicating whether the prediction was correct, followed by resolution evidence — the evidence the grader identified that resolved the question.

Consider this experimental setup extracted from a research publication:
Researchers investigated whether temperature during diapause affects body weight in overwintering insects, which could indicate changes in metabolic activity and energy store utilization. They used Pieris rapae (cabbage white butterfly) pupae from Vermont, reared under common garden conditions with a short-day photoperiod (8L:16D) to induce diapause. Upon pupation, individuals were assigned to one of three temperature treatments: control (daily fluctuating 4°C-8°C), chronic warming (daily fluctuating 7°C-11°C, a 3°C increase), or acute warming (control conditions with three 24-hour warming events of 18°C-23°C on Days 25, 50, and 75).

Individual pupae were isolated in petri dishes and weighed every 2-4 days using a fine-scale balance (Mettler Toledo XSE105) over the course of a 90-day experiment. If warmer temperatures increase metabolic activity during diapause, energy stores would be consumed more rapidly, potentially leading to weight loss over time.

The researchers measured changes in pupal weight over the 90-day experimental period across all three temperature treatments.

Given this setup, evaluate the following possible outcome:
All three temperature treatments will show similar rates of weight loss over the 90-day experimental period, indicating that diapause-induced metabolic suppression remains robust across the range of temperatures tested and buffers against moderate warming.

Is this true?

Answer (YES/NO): NO